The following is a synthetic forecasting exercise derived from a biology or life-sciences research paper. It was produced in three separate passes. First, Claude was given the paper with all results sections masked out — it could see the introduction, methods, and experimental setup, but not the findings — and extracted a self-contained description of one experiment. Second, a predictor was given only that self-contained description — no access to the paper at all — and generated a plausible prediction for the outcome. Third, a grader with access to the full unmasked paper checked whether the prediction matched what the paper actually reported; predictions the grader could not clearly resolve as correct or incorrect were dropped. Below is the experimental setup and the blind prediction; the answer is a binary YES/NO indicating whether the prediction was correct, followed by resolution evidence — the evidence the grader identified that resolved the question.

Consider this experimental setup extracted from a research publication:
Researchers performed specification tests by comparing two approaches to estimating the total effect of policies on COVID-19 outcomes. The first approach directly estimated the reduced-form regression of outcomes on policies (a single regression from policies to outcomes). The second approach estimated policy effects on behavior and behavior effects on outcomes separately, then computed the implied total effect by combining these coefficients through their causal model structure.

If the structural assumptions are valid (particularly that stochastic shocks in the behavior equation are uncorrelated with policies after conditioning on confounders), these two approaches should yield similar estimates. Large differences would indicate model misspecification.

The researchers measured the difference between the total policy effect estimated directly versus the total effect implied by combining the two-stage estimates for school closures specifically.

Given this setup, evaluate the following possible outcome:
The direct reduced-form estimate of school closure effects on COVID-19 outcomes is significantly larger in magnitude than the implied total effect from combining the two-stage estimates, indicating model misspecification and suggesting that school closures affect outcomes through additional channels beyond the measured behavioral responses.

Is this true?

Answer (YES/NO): NO